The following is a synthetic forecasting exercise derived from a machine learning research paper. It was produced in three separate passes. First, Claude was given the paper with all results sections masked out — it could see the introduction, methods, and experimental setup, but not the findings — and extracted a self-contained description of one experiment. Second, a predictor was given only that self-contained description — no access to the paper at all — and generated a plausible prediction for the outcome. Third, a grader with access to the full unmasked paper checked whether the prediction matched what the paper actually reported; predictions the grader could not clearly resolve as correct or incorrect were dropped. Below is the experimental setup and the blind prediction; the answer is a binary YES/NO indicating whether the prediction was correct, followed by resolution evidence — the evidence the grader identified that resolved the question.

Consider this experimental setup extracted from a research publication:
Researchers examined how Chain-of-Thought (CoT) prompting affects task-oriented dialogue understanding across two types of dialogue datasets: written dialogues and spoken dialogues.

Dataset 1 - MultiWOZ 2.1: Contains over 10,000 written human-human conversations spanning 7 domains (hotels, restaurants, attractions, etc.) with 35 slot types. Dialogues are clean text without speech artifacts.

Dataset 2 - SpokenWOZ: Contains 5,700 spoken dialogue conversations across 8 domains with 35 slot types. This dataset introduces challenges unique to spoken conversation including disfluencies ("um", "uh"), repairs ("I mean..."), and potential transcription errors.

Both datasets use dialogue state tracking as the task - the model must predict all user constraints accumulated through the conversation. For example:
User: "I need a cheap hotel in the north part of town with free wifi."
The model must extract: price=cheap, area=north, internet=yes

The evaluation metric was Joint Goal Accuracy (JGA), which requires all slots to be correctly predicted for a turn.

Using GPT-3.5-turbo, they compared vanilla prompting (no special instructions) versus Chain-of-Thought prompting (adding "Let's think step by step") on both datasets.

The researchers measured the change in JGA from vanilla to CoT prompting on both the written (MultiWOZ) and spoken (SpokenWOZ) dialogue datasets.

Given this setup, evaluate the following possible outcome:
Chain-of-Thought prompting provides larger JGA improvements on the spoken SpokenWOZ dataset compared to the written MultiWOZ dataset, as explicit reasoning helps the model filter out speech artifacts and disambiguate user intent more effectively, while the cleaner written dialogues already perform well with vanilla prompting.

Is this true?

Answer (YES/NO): NO